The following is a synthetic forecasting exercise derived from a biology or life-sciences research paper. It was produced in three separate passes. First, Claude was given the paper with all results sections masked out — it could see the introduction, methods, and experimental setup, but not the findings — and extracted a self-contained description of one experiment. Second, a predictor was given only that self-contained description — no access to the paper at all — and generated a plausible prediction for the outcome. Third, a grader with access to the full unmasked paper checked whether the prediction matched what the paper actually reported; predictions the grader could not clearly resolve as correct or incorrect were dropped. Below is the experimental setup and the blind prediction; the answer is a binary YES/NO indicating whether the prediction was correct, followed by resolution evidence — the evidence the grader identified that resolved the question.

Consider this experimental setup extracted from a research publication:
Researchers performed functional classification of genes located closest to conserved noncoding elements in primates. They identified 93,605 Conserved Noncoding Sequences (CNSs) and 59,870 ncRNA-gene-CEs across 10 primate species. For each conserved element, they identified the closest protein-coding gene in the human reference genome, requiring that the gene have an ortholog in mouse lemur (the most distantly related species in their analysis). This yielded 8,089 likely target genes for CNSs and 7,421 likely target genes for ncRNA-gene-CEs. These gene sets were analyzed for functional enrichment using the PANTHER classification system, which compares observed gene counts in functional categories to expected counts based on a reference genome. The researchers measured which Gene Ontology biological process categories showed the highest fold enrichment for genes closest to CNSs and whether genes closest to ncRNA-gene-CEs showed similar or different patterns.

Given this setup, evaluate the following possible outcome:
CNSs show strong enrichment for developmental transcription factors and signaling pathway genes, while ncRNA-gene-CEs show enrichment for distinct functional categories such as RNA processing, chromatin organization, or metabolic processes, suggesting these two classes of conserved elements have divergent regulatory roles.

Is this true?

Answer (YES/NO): NO